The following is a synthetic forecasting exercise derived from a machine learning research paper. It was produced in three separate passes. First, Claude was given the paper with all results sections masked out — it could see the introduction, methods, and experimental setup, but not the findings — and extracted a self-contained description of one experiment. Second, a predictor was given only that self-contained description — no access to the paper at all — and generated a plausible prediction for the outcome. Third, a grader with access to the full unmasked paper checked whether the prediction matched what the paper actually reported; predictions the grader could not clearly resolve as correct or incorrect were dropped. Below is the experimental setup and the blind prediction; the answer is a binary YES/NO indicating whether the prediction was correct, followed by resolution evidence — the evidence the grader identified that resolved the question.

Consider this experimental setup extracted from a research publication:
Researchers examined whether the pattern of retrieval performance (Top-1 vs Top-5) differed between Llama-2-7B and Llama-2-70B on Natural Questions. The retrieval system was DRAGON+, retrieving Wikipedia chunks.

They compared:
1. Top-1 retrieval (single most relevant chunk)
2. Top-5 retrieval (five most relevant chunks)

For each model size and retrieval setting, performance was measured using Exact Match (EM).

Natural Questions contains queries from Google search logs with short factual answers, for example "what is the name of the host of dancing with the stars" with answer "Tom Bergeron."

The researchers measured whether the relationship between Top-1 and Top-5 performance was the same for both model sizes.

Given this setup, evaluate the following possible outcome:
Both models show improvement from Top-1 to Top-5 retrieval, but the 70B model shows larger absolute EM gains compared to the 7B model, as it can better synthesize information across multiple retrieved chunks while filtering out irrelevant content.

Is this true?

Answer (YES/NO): NO